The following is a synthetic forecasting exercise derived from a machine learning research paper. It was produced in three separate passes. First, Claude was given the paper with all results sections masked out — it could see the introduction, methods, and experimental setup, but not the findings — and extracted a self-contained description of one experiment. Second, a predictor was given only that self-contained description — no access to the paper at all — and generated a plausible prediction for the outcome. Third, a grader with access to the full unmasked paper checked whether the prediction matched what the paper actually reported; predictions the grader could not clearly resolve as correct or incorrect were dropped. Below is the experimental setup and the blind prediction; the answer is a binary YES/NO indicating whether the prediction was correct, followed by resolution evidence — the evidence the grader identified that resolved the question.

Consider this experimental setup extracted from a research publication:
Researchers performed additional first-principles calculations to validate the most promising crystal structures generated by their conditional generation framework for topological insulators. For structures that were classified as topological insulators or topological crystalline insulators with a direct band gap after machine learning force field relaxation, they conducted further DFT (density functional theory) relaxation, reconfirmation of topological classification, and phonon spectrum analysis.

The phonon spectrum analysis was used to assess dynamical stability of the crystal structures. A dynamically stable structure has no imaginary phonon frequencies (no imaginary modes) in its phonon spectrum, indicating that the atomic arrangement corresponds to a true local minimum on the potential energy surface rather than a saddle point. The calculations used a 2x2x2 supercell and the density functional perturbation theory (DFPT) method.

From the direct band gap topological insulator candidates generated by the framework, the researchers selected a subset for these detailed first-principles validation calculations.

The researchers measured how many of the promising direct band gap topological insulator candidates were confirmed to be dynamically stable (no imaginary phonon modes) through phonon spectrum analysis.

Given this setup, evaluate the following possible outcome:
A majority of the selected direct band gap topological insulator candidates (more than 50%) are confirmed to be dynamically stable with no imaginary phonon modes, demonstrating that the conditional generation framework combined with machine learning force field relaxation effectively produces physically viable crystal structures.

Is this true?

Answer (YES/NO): NO